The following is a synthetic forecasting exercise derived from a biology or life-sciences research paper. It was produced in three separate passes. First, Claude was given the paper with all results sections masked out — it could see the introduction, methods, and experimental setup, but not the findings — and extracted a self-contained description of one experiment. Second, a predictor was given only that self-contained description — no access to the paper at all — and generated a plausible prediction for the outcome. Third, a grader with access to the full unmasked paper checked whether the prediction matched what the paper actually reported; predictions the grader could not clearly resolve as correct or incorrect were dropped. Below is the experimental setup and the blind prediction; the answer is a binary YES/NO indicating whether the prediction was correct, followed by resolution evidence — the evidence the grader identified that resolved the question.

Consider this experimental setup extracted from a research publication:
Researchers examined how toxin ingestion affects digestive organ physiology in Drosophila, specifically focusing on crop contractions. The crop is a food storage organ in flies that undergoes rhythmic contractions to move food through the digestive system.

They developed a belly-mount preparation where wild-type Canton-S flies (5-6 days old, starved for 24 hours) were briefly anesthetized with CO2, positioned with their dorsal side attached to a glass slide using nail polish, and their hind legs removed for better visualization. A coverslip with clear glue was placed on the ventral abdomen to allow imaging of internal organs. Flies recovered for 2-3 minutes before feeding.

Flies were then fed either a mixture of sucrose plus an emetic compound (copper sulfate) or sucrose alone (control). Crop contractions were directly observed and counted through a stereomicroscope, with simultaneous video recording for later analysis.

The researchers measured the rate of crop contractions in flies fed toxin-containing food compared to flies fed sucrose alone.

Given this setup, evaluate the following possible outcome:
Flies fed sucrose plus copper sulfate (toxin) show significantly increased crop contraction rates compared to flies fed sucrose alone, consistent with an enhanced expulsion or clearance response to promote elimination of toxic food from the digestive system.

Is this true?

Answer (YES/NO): YES